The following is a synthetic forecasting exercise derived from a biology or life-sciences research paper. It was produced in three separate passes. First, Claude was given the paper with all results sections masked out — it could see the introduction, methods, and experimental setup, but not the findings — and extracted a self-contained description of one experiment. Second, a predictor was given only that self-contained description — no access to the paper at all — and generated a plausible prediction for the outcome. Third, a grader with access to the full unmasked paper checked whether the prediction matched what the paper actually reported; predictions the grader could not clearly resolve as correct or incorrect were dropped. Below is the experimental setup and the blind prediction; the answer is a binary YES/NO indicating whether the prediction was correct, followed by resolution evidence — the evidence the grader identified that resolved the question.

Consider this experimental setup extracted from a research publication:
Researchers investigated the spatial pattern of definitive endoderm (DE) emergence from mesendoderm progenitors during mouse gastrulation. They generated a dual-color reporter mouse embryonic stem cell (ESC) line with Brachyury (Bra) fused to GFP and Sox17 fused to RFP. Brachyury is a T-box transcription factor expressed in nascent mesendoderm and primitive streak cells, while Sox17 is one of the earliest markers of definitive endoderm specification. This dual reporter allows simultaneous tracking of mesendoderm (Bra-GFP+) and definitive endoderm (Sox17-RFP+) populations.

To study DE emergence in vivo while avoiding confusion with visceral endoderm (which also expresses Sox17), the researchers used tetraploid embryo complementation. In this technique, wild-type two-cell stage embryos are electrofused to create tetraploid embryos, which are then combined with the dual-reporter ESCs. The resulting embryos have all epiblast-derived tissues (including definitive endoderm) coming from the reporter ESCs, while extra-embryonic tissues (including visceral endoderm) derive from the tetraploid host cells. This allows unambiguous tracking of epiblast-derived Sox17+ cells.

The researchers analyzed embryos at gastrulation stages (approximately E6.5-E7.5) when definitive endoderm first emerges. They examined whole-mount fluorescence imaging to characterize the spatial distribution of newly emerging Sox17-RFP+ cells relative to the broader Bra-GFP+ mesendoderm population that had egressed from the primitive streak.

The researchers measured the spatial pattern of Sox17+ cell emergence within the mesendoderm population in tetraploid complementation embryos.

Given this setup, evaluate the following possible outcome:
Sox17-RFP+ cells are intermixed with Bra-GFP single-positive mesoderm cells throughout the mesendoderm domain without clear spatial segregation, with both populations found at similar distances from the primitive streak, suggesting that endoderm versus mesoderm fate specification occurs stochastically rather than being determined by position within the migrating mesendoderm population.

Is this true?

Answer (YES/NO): NO